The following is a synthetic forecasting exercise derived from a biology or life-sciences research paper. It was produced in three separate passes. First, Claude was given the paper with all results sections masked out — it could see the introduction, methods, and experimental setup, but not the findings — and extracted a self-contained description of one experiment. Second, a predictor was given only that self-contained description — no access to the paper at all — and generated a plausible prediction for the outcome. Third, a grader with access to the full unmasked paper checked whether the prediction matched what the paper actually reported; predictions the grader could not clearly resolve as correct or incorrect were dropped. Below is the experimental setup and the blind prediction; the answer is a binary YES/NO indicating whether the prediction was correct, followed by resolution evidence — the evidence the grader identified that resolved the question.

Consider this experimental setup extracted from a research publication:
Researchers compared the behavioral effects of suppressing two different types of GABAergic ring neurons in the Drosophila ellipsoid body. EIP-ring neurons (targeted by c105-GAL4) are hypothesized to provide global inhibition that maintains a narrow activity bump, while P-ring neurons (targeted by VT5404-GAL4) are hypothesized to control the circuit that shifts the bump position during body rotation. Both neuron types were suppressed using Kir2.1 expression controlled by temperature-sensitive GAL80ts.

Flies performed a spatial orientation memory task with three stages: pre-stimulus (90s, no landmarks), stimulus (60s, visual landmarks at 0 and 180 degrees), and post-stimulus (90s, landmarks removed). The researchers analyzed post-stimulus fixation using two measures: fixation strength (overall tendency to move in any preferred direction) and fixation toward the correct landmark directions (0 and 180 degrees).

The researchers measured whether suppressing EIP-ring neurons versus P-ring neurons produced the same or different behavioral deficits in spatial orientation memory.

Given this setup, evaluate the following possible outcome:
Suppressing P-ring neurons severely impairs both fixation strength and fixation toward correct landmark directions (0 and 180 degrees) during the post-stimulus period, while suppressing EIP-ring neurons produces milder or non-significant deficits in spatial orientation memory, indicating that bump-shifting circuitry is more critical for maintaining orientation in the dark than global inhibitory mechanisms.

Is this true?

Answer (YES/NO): NO